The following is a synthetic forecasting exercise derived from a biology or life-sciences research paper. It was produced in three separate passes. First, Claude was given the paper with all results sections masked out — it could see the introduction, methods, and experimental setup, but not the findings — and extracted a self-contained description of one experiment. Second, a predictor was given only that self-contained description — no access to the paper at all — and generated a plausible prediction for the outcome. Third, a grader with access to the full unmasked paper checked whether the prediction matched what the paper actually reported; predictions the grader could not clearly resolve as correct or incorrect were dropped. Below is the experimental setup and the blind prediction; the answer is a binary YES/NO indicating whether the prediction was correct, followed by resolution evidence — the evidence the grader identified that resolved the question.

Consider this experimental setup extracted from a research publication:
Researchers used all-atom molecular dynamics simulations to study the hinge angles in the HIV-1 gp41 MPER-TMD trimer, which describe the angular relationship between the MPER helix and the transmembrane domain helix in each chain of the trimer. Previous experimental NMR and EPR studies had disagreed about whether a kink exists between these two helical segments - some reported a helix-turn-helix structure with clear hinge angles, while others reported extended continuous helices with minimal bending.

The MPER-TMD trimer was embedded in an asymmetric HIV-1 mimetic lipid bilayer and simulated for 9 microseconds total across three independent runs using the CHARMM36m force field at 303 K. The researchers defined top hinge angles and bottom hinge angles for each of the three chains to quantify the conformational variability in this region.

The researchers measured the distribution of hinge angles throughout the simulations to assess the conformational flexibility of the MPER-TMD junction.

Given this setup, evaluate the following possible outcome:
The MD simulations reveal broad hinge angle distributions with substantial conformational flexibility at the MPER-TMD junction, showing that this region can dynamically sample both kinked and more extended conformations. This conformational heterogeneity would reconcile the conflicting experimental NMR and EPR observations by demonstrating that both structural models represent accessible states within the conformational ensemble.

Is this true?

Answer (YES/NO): YES